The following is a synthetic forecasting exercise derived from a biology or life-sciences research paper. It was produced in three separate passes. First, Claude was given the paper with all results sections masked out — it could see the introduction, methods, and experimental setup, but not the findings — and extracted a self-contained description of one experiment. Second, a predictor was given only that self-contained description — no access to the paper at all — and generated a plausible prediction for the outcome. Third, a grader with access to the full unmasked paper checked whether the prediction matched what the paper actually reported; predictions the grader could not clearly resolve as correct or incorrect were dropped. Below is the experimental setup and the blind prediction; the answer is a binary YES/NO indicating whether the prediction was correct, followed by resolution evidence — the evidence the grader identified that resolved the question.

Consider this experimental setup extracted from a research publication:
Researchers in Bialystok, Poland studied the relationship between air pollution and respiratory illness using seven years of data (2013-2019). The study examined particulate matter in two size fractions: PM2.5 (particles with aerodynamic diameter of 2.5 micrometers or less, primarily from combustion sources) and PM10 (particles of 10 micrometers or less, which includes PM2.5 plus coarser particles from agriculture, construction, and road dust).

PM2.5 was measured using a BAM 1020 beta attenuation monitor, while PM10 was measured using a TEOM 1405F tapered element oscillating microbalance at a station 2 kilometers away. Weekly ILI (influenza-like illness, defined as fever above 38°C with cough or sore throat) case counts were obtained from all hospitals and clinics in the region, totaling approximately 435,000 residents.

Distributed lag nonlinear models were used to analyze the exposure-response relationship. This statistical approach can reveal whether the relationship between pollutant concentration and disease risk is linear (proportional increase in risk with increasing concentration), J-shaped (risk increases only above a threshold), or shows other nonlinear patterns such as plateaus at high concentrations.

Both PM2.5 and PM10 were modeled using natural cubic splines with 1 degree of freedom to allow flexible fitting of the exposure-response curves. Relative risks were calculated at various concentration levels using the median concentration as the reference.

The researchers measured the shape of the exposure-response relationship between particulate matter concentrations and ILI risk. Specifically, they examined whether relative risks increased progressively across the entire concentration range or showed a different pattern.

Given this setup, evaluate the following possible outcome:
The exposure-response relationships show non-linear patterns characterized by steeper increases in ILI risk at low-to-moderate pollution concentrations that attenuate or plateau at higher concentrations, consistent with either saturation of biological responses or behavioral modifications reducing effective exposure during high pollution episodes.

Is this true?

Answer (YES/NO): NO